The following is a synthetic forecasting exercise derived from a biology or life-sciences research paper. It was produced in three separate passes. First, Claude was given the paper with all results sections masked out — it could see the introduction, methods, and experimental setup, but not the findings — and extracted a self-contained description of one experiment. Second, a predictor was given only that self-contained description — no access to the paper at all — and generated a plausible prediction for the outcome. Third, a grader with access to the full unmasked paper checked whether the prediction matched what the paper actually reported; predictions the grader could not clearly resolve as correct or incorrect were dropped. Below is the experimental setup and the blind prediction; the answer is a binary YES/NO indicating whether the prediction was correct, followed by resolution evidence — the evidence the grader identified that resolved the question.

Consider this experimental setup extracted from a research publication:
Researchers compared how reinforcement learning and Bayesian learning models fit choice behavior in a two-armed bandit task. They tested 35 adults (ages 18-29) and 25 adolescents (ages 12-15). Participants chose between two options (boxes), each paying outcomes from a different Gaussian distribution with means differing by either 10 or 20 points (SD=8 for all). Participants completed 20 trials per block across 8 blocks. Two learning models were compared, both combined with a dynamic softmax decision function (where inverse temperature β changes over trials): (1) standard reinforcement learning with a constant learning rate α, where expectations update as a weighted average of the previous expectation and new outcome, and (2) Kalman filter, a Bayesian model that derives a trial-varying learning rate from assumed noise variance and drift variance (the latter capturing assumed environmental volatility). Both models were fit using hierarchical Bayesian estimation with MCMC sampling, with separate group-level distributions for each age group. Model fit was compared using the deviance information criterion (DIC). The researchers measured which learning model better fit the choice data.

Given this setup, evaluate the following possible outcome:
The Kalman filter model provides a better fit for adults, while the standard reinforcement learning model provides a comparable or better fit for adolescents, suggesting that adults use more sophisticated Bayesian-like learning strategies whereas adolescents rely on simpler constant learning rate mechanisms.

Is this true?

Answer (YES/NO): NO